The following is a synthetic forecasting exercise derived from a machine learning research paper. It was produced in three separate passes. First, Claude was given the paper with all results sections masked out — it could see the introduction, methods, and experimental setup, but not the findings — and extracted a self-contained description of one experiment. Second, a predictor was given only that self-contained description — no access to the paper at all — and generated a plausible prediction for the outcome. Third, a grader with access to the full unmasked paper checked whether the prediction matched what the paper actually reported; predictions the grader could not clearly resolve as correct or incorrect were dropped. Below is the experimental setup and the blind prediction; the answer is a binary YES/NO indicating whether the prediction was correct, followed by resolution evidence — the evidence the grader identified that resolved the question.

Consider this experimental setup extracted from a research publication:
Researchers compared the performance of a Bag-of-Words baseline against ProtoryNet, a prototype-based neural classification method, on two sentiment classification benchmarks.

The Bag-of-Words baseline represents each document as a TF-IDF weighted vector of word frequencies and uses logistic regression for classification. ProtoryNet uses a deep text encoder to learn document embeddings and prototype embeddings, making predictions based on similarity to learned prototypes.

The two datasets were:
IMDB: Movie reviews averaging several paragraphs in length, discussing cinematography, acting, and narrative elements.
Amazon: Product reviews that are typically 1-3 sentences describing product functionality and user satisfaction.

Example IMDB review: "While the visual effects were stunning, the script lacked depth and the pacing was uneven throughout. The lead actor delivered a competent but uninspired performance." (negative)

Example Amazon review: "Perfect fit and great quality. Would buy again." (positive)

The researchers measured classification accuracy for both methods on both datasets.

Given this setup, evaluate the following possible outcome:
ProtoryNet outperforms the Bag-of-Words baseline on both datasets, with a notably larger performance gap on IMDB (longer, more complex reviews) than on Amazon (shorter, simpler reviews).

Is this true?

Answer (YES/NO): NO